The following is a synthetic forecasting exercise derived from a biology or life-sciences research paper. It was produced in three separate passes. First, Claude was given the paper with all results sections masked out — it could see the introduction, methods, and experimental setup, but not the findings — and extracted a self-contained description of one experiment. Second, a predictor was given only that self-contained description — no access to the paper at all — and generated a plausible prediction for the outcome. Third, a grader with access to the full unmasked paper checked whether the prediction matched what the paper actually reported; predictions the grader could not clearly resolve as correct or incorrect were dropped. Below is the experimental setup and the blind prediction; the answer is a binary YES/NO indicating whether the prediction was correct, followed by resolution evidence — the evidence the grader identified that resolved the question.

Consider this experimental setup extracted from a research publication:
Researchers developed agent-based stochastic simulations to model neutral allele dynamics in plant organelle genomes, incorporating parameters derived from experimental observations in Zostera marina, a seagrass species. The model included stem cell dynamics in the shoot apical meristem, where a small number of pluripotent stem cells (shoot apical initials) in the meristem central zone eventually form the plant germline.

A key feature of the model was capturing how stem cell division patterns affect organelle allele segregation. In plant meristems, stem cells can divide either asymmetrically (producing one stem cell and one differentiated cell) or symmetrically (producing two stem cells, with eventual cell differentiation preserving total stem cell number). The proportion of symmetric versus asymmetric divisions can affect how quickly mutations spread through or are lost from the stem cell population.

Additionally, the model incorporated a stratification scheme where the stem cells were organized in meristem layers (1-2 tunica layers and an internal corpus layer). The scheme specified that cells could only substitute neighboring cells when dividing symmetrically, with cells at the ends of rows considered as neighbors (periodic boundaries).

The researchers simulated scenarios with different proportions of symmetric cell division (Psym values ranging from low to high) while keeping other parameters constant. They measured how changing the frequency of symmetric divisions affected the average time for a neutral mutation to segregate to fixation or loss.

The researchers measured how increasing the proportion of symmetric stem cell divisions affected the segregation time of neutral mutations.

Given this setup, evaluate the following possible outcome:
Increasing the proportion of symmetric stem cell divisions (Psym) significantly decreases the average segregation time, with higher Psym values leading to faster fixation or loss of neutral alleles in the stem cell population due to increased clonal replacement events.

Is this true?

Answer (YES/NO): NO